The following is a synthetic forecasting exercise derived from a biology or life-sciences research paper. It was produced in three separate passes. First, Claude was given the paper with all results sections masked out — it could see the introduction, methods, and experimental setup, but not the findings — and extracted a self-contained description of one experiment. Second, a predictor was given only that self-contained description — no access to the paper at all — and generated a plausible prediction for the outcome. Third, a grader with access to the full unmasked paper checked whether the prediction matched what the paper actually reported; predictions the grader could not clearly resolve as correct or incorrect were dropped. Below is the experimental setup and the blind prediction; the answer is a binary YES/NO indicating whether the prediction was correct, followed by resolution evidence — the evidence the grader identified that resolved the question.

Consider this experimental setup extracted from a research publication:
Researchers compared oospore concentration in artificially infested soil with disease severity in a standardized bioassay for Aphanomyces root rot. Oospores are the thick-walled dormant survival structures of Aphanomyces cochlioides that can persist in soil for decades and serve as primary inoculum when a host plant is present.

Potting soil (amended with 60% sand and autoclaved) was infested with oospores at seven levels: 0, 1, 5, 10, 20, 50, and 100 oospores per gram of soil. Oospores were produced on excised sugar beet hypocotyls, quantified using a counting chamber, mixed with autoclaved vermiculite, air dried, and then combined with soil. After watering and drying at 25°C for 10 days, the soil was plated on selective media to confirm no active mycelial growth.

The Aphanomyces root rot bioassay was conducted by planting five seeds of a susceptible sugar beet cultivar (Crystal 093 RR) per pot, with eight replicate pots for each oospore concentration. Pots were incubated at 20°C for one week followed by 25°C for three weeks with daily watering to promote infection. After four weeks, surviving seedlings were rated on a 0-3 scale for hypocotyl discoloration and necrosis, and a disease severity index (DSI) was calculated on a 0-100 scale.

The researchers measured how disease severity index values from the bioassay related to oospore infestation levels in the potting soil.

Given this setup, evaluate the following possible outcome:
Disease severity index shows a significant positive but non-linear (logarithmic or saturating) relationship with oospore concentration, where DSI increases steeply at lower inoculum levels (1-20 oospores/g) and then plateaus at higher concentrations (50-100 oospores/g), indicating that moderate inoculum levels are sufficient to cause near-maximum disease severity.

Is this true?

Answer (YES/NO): NO